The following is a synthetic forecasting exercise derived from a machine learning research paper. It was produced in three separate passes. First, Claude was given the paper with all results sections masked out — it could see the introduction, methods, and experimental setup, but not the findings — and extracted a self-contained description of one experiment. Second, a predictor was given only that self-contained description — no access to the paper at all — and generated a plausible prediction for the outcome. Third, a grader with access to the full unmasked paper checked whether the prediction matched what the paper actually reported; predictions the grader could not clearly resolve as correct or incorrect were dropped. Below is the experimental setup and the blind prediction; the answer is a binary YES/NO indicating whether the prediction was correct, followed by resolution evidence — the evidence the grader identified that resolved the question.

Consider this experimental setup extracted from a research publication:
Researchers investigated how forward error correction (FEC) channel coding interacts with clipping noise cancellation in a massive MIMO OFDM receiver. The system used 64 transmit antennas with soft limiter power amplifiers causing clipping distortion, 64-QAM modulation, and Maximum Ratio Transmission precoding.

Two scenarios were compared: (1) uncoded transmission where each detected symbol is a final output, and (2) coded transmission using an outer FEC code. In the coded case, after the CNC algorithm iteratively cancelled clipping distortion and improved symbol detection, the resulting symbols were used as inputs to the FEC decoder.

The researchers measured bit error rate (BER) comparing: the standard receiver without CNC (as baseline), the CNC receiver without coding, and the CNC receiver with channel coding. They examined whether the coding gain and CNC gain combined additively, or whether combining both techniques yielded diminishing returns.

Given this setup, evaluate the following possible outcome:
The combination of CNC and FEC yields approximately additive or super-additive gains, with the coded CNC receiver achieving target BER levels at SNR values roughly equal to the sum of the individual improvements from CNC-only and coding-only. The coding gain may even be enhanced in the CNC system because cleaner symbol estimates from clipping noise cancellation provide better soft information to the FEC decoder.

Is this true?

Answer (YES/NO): NO